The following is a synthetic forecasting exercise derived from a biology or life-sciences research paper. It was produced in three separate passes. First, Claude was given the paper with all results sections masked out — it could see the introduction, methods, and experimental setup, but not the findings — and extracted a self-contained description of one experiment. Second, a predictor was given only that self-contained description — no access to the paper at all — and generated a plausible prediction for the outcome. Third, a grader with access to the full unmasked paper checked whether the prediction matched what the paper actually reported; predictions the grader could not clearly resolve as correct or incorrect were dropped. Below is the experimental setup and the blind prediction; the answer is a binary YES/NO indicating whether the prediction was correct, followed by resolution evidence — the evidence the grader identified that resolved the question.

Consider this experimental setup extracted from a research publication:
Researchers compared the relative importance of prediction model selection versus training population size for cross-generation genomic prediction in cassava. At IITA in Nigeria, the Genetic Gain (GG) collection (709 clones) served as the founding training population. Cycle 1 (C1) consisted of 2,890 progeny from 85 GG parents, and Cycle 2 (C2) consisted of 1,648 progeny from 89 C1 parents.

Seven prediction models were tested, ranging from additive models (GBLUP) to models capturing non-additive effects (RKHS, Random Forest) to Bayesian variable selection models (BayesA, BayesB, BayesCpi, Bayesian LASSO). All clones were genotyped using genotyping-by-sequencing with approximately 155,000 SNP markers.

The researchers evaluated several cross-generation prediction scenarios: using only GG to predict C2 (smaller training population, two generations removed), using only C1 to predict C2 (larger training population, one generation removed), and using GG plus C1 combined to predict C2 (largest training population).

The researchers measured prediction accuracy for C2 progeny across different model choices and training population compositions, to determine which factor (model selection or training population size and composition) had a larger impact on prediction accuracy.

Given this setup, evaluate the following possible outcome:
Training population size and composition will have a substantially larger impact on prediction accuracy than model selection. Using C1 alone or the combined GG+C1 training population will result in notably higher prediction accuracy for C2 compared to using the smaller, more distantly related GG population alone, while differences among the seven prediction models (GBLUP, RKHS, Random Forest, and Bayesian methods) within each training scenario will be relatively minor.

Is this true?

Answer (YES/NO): NO